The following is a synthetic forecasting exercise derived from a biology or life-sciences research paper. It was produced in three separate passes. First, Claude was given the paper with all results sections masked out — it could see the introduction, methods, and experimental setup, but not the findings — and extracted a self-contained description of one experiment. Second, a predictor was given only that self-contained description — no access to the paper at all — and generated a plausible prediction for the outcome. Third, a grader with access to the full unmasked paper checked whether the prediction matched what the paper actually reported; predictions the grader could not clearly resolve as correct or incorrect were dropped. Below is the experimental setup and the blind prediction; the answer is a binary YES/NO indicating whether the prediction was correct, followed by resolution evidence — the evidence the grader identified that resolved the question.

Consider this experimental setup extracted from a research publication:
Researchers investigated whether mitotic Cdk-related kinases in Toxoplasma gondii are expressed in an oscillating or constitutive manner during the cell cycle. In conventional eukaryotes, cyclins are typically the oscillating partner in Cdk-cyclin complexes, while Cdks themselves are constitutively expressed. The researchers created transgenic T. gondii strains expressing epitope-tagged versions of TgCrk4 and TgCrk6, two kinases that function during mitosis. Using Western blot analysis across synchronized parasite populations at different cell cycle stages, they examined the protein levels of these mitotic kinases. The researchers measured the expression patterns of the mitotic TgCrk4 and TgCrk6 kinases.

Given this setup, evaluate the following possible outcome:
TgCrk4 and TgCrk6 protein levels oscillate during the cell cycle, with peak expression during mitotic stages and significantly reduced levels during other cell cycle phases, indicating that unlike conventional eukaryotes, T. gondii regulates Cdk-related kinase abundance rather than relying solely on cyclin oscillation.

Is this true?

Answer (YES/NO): YES